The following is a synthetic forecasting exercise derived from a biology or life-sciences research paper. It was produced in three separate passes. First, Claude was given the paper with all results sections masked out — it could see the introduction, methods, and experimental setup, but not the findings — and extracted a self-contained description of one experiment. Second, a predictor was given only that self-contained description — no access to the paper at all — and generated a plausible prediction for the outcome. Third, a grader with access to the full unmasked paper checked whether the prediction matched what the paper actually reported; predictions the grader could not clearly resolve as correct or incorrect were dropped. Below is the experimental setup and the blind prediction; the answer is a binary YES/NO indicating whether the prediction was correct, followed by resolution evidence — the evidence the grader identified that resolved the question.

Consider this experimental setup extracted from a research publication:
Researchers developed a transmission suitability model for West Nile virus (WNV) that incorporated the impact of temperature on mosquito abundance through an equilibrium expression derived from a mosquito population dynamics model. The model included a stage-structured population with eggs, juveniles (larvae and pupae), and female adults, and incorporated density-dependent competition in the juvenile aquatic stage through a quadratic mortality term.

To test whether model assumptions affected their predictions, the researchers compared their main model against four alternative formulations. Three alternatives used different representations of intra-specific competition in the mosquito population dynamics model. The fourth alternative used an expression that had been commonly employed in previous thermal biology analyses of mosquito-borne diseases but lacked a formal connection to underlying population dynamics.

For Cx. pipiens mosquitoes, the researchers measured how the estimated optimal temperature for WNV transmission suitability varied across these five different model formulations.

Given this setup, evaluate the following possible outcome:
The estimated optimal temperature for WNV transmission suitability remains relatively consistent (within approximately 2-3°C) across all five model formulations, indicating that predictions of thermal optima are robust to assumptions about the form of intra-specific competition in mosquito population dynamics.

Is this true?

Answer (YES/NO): NO